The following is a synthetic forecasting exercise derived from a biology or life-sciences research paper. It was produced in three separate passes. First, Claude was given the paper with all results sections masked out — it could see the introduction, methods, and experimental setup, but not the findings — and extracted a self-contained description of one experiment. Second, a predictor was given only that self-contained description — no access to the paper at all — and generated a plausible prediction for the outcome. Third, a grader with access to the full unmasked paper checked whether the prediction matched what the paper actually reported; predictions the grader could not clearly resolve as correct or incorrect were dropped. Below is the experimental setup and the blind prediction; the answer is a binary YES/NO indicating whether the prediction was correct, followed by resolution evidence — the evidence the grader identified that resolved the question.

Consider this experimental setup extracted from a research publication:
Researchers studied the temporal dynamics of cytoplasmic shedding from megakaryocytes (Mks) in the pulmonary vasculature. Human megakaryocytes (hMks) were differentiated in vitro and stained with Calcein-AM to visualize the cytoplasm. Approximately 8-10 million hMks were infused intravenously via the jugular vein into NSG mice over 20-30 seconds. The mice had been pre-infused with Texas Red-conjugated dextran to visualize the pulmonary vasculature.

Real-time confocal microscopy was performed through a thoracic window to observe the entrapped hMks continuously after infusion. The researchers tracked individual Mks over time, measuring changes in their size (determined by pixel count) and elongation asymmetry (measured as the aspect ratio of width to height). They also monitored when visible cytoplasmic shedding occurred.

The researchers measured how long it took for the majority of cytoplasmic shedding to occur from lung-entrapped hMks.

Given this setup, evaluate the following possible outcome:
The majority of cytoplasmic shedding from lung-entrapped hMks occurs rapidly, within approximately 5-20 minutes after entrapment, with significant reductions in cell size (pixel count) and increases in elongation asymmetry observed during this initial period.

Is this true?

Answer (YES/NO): NO